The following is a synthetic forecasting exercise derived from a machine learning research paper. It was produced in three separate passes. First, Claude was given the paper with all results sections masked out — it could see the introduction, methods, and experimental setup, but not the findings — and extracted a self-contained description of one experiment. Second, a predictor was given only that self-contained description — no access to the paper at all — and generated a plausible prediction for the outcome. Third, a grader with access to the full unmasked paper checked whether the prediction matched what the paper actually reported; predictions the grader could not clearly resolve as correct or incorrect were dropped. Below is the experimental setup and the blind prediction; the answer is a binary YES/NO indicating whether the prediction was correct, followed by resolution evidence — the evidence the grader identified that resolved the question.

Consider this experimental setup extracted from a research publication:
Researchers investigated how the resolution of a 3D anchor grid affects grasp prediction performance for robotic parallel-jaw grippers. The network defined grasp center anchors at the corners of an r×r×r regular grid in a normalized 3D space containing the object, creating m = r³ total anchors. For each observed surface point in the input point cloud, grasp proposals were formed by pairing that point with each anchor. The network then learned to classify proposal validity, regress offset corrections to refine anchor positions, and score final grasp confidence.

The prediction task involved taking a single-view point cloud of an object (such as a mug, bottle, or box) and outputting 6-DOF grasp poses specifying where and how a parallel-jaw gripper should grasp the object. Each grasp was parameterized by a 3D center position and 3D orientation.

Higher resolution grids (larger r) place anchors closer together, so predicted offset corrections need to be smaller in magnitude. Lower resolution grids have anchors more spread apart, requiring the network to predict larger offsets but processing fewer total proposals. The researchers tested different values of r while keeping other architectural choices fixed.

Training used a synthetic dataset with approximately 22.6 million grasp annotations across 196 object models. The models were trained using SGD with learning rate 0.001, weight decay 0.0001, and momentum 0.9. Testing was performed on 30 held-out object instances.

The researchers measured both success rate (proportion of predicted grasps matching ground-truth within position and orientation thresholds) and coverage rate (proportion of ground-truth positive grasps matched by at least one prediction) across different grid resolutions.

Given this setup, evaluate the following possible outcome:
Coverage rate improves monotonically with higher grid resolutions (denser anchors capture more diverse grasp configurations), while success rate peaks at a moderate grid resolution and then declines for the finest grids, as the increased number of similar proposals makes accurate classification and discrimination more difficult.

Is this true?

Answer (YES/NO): NO